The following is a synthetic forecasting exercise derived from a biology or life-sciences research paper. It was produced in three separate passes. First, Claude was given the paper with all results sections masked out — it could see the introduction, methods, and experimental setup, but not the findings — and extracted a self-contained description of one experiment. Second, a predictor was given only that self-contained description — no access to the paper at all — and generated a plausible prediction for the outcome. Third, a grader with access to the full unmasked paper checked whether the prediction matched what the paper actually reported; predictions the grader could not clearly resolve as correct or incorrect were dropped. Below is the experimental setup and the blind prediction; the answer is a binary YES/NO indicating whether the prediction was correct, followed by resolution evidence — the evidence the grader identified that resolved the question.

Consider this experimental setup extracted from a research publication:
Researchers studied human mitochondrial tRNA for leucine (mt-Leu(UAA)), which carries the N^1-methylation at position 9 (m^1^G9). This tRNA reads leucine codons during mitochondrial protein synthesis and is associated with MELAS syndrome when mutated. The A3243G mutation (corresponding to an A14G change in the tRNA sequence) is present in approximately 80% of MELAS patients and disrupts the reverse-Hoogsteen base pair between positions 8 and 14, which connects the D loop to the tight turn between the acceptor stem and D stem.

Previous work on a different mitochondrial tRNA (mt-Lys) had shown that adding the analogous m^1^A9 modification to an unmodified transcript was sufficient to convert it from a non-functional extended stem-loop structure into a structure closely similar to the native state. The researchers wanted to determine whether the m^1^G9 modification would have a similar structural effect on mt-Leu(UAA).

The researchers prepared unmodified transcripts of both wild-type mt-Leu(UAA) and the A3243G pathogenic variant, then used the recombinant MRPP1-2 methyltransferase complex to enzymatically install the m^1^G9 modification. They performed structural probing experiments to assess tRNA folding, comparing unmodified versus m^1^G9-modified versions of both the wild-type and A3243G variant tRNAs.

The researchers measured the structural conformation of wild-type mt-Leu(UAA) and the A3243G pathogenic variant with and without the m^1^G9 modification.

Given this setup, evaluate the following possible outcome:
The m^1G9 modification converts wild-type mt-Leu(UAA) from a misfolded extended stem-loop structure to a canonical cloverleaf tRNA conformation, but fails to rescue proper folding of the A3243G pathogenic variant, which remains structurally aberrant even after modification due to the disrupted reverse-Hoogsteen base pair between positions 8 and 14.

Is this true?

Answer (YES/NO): NO